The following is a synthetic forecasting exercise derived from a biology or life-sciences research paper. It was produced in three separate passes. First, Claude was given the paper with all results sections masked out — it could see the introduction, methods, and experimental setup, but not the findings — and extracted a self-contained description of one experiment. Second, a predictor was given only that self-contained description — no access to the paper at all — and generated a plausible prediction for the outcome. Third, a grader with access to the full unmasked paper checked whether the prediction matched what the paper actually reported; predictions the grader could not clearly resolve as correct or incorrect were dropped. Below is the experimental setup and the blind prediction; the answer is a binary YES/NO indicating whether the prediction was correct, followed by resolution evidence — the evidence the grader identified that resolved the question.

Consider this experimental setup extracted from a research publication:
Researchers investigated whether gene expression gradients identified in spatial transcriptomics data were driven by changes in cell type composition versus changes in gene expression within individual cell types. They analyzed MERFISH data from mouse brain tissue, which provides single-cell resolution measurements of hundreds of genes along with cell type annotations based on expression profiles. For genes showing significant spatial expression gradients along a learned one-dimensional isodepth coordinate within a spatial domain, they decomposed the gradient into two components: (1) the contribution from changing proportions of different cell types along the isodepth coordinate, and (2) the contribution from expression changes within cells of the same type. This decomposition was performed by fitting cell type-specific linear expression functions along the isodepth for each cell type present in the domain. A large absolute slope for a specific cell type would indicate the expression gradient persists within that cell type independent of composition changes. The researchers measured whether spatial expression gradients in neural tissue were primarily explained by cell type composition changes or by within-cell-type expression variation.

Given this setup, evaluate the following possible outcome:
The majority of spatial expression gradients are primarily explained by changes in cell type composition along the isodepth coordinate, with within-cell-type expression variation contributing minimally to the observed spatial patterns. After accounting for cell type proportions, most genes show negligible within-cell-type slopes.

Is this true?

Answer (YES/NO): NO